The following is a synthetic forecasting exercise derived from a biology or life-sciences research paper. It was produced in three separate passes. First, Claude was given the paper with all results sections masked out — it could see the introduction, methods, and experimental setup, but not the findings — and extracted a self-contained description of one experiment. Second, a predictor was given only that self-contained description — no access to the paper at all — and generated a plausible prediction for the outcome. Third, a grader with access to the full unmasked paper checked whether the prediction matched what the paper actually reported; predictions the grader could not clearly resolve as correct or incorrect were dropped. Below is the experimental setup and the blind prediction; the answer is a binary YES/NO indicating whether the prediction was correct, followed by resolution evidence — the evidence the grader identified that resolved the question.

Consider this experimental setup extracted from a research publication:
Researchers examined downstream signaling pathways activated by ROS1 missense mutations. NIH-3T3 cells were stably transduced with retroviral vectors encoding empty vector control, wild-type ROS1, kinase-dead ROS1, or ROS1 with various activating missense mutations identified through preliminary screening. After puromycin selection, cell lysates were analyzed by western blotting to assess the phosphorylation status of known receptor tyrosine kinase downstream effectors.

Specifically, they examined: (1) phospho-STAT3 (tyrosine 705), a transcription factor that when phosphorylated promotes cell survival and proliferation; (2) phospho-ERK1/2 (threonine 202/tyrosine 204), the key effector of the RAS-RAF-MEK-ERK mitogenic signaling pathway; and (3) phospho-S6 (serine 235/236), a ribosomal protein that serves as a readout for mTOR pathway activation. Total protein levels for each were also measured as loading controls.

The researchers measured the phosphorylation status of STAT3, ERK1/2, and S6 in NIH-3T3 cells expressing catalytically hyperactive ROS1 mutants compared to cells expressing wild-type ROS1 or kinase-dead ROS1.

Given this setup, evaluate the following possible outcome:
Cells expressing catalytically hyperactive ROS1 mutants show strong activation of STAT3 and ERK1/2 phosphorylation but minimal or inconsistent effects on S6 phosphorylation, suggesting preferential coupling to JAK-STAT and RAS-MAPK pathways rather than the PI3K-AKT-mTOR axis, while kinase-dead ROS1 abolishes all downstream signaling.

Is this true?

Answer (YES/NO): NO